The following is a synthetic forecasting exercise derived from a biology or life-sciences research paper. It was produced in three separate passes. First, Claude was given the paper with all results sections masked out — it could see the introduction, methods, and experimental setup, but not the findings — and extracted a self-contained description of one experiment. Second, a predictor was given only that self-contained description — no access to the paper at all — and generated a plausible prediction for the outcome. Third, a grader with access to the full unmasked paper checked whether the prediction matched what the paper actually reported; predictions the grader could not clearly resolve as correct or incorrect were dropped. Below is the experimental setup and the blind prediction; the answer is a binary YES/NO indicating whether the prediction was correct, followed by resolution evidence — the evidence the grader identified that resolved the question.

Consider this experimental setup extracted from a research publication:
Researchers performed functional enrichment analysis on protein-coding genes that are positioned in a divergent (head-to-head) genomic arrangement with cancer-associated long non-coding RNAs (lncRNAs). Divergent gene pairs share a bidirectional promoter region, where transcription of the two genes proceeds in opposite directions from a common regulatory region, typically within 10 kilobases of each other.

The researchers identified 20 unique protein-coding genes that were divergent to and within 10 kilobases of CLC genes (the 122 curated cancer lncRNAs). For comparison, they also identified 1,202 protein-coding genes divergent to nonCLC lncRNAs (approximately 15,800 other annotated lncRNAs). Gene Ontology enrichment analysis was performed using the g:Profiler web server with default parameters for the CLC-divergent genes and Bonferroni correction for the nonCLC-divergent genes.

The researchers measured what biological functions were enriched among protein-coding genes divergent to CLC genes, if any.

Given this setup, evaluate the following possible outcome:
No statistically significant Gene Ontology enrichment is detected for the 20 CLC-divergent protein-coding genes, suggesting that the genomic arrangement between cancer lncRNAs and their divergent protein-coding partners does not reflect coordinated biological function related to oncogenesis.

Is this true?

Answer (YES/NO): NO